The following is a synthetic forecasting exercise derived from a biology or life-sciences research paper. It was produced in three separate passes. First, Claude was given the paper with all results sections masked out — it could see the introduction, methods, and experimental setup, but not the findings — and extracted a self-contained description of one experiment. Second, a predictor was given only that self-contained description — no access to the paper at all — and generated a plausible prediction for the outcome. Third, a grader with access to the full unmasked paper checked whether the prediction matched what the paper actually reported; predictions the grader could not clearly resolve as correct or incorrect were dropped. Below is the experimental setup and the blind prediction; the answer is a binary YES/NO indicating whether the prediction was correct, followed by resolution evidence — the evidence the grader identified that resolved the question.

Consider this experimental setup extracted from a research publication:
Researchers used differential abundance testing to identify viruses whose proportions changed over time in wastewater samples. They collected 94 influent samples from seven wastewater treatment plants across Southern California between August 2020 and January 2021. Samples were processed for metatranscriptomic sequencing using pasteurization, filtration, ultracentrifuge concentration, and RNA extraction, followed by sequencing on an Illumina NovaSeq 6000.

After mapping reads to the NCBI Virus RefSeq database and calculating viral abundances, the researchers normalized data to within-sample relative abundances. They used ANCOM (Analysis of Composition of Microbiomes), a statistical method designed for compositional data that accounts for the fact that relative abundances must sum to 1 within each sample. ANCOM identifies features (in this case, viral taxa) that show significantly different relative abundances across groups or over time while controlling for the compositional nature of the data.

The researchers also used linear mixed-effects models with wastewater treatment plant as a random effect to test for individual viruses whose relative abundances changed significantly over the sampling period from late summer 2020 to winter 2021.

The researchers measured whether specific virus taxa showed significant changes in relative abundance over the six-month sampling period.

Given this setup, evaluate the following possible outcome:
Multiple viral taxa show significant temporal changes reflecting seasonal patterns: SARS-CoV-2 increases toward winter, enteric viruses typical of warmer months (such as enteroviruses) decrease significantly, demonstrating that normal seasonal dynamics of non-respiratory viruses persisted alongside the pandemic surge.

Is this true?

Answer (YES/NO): NO